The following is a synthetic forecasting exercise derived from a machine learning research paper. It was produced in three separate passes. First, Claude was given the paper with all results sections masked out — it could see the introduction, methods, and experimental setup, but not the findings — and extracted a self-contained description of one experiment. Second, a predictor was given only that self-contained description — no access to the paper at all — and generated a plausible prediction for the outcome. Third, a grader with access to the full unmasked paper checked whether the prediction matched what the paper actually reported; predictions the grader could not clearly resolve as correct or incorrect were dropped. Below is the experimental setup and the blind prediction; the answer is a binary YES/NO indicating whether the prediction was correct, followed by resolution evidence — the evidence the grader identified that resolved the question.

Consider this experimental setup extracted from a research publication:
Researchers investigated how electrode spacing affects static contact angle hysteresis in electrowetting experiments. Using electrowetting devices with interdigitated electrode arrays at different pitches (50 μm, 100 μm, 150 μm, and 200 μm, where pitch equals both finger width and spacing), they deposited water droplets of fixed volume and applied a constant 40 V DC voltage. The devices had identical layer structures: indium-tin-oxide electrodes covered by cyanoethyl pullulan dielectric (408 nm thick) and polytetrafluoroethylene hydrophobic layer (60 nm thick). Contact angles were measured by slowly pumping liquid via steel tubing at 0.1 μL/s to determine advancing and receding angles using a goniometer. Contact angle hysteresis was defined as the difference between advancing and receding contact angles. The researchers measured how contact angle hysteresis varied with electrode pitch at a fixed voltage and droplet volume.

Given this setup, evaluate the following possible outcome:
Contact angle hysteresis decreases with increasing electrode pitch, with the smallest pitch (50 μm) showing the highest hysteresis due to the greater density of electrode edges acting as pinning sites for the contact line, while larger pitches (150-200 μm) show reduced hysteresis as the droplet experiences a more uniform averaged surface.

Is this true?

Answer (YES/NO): NO